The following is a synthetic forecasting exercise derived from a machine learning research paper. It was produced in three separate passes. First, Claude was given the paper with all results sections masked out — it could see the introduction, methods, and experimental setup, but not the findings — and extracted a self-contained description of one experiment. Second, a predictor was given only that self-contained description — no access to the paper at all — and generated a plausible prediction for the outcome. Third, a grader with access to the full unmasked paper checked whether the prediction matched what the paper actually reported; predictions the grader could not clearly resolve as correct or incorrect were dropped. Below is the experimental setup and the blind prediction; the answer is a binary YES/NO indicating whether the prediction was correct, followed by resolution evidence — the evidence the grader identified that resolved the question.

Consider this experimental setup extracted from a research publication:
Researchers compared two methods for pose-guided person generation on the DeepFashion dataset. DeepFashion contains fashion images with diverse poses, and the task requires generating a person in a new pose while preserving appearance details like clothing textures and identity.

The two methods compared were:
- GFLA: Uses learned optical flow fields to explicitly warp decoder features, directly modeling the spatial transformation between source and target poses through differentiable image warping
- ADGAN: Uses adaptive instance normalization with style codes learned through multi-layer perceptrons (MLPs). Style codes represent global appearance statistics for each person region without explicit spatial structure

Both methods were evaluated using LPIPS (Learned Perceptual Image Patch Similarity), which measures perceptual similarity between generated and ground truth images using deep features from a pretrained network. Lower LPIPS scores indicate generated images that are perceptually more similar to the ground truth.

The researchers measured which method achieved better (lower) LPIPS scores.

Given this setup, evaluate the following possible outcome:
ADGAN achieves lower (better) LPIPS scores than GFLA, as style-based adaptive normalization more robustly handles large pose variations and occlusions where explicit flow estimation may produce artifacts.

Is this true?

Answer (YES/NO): YES